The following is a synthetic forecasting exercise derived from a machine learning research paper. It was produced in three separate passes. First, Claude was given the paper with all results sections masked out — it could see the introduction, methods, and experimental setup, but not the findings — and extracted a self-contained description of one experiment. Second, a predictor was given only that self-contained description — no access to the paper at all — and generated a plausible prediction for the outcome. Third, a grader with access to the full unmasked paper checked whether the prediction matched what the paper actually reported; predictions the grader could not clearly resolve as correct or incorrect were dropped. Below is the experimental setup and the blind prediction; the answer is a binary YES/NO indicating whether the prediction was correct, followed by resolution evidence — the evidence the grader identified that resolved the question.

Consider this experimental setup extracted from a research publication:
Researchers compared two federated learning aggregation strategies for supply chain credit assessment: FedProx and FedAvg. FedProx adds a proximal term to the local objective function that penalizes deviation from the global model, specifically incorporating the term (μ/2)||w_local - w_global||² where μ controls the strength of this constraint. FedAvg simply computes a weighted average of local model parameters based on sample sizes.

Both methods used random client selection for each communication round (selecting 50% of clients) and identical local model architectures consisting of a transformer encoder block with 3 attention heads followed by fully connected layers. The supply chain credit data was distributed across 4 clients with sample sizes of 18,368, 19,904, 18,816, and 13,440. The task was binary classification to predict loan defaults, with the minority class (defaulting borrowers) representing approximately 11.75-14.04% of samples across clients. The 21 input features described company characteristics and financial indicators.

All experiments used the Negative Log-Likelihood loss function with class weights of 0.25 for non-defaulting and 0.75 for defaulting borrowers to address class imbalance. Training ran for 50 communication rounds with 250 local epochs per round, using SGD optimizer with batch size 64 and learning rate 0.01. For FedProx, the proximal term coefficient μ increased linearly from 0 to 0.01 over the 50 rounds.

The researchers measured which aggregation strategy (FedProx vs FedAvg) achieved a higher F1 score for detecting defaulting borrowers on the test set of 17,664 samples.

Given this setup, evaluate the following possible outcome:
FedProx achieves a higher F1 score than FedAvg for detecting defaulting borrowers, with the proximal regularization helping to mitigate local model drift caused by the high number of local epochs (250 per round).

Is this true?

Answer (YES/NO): NO